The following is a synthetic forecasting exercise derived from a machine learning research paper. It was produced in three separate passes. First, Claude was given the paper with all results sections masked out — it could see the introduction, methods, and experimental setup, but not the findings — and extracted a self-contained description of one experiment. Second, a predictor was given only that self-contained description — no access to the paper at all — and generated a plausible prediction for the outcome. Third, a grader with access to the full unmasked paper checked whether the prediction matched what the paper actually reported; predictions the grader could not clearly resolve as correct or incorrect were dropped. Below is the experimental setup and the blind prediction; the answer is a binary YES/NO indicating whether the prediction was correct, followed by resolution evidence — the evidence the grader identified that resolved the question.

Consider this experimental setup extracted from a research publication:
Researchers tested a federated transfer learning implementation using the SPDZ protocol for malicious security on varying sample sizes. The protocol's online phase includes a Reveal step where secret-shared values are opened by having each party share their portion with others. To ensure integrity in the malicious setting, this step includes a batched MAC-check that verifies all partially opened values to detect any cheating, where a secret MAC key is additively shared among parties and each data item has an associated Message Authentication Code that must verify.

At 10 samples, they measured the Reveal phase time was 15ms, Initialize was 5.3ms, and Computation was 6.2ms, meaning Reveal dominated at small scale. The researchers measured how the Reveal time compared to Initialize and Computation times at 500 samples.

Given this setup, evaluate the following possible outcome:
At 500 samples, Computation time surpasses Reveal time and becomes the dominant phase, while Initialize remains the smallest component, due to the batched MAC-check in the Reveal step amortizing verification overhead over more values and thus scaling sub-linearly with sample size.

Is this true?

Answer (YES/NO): YES